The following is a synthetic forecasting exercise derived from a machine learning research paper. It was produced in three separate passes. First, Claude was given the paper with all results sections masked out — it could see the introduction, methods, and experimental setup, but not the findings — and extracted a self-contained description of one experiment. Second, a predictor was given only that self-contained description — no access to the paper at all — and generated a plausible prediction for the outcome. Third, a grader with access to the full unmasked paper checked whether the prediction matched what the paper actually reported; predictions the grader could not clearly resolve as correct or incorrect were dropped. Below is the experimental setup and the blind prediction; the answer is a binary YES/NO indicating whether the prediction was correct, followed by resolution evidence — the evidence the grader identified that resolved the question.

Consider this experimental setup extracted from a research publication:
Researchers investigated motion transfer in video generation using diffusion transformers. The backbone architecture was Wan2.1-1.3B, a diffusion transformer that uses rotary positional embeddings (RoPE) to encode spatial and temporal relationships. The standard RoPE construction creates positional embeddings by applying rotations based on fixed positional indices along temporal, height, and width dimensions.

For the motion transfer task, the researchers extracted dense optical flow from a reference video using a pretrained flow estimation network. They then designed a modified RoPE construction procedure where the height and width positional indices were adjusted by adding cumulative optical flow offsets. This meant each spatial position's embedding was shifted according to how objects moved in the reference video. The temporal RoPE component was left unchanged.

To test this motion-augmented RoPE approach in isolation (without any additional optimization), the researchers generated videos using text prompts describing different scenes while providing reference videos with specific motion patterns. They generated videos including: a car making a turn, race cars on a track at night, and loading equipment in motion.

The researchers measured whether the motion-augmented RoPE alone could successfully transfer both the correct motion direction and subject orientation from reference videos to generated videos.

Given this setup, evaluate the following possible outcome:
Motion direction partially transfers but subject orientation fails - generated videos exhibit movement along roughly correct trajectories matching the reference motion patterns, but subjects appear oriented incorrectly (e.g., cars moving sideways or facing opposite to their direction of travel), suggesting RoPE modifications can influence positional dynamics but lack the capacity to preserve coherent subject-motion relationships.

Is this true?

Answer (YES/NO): YES